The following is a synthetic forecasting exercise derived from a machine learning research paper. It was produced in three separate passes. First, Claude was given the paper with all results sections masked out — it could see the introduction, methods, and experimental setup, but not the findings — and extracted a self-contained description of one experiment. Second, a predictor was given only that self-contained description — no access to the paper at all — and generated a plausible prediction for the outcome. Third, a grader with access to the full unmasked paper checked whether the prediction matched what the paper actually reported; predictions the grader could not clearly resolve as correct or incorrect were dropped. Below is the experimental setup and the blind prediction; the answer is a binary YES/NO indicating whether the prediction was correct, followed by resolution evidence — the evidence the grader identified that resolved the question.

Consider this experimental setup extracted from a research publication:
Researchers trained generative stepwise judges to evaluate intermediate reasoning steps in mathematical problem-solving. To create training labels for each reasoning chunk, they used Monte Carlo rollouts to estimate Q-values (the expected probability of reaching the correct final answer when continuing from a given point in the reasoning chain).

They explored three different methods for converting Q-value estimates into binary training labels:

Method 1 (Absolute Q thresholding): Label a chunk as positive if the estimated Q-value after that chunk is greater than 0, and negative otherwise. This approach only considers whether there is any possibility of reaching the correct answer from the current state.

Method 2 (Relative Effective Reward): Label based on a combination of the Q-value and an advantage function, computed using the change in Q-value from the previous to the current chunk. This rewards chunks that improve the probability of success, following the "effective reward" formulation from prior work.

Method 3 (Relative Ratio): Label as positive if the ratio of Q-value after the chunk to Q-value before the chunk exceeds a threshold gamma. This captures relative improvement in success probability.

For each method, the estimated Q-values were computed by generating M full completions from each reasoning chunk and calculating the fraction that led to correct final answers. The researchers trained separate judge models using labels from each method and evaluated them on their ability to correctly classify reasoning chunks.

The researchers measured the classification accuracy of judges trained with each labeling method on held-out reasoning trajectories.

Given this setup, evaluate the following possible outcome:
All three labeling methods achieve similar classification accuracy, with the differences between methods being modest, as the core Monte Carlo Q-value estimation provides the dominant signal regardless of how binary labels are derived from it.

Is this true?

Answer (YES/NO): NO